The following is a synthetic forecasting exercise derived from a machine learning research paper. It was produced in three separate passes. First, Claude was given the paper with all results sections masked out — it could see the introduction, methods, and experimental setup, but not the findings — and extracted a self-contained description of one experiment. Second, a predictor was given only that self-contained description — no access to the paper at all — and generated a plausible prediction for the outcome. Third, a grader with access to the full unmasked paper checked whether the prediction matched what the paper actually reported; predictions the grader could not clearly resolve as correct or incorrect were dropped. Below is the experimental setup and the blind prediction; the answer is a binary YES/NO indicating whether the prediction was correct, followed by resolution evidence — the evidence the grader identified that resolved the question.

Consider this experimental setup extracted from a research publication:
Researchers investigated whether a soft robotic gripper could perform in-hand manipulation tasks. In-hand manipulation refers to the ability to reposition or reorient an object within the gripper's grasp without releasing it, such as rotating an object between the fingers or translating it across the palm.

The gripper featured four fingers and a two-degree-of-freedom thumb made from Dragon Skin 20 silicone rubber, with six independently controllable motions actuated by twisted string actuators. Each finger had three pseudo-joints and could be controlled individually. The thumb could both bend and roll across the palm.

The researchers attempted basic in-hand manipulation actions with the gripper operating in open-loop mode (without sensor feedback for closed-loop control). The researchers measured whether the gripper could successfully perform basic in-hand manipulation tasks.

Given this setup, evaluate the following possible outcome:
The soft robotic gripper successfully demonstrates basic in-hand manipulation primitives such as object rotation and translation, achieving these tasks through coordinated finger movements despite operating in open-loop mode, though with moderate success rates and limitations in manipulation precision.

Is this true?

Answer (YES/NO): NO